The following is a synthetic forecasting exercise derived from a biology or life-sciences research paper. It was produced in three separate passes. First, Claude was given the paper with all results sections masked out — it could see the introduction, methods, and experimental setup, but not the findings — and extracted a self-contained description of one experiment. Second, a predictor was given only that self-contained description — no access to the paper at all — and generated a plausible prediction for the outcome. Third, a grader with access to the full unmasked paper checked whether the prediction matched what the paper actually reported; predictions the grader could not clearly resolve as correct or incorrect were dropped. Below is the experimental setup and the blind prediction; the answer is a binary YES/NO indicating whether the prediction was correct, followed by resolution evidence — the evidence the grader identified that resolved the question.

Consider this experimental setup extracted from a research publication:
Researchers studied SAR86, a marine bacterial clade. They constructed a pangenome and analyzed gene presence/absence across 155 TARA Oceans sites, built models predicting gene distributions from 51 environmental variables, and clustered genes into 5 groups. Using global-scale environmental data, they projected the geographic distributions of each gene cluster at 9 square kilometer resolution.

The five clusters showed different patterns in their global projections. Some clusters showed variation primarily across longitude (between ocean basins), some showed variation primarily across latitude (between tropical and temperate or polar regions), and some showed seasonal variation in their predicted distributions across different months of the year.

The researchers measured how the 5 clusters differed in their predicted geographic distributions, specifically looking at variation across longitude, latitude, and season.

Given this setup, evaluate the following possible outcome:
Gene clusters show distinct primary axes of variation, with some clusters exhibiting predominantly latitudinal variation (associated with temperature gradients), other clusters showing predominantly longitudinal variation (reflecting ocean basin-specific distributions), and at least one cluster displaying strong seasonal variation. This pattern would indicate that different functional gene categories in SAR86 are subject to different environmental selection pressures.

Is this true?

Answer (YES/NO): YES